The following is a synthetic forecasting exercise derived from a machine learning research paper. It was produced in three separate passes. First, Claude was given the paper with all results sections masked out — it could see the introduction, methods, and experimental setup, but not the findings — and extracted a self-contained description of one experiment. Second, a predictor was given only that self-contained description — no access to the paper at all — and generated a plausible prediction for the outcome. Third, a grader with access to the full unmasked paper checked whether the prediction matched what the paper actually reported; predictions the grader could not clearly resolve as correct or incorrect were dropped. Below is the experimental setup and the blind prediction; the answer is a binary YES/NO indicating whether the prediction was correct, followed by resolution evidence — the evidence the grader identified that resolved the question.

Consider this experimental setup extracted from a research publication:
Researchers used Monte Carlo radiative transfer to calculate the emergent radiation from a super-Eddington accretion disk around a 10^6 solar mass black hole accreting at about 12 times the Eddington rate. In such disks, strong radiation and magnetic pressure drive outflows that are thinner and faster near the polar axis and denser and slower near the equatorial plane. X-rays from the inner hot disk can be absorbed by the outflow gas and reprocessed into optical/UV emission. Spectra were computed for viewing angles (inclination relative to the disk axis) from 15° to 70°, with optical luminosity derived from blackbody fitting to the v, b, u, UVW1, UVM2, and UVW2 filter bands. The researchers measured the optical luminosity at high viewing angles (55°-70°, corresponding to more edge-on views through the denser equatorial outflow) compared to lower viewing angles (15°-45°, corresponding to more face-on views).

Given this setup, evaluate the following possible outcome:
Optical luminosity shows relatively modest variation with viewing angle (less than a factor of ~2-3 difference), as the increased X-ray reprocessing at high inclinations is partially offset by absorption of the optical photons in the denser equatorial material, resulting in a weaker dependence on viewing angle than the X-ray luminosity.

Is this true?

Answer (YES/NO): YES